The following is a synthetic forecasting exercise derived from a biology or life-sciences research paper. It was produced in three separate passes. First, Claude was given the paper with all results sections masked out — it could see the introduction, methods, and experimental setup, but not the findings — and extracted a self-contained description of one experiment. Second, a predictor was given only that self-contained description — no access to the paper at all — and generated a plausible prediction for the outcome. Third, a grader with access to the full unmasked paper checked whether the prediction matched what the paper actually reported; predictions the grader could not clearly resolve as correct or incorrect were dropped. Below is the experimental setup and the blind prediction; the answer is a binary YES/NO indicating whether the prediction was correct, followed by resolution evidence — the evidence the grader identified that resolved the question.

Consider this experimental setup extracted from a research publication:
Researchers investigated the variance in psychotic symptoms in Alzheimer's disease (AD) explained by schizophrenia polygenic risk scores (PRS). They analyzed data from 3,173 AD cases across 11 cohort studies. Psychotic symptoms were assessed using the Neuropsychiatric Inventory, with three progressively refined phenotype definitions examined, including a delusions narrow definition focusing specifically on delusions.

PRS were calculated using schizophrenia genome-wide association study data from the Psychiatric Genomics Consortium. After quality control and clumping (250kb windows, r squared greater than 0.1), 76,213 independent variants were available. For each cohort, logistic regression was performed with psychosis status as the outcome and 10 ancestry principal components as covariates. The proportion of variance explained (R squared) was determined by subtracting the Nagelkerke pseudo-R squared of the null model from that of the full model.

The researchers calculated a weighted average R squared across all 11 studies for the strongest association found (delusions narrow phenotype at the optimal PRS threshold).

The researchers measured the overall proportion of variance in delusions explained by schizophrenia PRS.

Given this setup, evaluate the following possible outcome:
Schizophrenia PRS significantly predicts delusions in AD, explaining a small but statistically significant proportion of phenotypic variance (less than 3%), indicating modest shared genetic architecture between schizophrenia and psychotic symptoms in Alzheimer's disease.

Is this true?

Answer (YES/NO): YES